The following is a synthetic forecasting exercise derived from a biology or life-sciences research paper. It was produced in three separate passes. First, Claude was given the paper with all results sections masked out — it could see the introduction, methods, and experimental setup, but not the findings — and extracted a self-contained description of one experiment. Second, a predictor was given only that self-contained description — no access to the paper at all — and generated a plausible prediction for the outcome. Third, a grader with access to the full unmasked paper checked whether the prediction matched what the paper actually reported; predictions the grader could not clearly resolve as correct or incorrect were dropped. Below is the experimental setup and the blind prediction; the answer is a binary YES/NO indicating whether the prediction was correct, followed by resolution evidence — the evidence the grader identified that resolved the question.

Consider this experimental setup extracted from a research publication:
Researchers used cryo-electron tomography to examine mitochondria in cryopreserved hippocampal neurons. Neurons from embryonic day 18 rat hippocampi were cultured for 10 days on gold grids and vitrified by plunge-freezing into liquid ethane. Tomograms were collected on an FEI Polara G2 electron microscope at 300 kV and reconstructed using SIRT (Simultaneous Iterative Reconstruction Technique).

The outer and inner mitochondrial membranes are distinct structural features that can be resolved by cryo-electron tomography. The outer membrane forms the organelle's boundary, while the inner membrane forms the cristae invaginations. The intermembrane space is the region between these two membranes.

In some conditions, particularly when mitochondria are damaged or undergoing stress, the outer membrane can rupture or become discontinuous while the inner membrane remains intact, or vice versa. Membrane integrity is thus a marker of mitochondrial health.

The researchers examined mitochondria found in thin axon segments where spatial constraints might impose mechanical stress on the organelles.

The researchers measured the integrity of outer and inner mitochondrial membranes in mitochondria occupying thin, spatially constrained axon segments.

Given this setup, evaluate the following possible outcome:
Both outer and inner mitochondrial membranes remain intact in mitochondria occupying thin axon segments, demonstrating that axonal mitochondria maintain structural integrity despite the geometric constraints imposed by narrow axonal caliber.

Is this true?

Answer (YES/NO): NO